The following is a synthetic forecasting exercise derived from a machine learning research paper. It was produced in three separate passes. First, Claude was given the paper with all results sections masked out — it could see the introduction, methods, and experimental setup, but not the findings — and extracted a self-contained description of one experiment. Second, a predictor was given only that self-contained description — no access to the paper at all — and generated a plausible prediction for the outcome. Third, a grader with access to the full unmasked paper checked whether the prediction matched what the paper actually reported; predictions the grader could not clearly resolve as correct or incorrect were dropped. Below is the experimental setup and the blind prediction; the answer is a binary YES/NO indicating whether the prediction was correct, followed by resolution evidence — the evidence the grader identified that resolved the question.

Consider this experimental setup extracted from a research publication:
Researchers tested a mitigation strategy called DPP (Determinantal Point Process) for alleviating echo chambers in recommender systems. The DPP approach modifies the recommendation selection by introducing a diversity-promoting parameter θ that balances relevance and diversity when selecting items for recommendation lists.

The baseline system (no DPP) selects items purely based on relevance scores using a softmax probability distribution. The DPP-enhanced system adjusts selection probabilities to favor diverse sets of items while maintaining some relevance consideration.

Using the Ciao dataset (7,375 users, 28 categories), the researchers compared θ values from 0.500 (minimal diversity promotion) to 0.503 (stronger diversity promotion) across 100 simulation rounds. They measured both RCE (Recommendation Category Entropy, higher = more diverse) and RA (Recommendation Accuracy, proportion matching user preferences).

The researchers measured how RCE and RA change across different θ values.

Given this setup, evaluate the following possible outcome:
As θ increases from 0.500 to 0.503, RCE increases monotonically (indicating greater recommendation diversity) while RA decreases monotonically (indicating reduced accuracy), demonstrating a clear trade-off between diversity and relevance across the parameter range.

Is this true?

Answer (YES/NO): YES